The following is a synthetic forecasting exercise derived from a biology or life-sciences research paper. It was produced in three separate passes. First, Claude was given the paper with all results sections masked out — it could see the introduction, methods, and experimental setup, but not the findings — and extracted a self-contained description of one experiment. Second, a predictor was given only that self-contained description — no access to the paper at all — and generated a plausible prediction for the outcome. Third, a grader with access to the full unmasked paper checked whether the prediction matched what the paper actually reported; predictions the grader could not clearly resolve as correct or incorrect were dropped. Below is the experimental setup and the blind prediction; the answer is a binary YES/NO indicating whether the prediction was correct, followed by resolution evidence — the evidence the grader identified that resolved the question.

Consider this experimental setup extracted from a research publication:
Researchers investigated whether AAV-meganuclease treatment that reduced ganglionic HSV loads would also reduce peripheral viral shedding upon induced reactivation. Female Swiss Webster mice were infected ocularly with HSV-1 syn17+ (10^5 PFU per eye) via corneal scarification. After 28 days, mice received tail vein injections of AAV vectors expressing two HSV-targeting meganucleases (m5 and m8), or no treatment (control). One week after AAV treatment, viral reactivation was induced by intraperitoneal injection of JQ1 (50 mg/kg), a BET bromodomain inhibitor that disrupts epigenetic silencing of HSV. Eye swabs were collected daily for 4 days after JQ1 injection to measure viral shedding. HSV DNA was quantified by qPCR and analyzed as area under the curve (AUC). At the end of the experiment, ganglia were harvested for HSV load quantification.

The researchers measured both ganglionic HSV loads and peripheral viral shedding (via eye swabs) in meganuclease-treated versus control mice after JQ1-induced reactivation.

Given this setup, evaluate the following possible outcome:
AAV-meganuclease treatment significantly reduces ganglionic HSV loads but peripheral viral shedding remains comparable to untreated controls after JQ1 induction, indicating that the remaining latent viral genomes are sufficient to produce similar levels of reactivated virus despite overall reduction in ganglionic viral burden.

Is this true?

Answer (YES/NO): NO